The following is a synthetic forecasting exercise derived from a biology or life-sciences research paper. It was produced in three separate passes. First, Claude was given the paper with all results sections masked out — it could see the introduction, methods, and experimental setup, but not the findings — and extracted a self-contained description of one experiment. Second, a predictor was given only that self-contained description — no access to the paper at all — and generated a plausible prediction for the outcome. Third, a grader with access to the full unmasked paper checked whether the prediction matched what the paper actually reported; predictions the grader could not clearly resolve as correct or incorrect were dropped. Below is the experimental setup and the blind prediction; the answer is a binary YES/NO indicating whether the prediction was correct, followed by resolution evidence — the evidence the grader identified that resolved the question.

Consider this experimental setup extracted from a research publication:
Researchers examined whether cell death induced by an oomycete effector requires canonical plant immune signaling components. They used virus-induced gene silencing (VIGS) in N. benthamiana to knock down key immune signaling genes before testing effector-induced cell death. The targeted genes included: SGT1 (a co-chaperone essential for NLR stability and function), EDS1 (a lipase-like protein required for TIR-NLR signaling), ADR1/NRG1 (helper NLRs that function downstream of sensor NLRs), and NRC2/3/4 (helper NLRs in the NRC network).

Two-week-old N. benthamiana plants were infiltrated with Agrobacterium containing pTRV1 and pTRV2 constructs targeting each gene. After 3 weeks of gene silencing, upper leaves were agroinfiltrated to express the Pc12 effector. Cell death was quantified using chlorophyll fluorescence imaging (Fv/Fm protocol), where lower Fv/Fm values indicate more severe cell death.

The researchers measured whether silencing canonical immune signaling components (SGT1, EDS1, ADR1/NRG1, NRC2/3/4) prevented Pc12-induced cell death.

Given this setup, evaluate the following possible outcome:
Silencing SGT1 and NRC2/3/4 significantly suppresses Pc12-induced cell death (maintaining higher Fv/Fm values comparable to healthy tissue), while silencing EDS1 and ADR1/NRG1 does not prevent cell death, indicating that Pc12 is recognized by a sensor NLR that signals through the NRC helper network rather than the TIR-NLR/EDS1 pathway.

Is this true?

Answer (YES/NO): NO